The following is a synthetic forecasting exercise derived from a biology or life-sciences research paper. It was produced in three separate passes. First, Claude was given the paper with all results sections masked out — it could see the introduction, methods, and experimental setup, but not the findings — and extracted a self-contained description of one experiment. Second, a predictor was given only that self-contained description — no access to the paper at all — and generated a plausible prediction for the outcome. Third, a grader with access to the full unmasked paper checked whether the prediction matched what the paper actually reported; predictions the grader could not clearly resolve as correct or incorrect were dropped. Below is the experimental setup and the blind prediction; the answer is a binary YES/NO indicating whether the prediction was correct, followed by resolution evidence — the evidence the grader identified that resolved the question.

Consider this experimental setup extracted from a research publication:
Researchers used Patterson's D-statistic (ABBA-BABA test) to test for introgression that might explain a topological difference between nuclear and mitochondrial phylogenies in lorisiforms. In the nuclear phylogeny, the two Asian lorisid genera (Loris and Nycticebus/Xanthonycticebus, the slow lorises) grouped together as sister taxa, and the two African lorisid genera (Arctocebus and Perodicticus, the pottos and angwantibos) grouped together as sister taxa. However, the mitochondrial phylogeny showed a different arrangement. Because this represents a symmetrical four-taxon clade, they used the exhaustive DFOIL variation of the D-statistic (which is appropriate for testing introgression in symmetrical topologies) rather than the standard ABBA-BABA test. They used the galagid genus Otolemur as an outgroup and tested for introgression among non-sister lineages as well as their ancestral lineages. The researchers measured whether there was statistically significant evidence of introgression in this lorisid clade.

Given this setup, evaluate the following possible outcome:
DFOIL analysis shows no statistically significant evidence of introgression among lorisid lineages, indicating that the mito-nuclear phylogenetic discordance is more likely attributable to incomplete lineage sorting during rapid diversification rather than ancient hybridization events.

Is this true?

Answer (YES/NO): YES